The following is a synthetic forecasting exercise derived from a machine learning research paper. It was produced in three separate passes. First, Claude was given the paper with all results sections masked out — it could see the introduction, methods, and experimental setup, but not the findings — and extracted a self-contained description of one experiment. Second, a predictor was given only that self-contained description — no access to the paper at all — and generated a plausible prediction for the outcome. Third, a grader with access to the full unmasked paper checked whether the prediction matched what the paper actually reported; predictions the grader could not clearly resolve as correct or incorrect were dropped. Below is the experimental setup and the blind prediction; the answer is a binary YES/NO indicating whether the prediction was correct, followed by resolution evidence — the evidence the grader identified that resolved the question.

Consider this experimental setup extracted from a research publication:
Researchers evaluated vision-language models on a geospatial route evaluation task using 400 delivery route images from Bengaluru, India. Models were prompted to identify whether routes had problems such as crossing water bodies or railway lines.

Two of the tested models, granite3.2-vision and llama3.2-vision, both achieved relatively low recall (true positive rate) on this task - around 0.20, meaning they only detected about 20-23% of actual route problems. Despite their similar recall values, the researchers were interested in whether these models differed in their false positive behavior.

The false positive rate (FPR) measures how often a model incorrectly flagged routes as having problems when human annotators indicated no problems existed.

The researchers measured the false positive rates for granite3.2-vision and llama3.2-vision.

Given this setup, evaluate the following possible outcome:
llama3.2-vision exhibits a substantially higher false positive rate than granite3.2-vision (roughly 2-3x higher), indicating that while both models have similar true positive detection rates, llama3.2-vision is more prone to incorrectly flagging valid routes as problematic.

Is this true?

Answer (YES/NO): NO